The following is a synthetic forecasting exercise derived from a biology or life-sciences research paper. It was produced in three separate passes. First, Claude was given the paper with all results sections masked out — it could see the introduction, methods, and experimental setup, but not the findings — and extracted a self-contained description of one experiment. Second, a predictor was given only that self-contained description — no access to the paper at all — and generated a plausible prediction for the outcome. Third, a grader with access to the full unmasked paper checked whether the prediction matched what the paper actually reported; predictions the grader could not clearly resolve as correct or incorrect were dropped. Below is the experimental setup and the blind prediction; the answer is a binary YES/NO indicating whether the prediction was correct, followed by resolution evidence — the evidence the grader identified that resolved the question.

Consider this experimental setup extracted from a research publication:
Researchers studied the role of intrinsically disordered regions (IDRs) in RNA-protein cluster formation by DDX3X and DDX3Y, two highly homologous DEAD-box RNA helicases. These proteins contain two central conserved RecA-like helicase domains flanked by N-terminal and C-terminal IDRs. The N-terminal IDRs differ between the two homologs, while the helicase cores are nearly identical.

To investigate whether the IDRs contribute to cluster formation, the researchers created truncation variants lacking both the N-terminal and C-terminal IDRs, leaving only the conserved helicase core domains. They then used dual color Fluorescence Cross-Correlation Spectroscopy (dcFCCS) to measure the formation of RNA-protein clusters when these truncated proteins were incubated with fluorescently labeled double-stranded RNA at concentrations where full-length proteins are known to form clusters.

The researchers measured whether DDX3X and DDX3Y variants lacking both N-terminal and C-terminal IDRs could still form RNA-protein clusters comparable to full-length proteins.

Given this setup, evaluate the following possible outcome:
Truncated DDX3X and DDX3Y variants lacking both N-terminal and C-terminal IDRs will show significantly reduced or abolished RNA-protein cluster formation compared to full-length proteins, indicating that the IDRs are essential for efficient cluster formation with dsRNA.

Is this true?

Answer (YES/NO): YES